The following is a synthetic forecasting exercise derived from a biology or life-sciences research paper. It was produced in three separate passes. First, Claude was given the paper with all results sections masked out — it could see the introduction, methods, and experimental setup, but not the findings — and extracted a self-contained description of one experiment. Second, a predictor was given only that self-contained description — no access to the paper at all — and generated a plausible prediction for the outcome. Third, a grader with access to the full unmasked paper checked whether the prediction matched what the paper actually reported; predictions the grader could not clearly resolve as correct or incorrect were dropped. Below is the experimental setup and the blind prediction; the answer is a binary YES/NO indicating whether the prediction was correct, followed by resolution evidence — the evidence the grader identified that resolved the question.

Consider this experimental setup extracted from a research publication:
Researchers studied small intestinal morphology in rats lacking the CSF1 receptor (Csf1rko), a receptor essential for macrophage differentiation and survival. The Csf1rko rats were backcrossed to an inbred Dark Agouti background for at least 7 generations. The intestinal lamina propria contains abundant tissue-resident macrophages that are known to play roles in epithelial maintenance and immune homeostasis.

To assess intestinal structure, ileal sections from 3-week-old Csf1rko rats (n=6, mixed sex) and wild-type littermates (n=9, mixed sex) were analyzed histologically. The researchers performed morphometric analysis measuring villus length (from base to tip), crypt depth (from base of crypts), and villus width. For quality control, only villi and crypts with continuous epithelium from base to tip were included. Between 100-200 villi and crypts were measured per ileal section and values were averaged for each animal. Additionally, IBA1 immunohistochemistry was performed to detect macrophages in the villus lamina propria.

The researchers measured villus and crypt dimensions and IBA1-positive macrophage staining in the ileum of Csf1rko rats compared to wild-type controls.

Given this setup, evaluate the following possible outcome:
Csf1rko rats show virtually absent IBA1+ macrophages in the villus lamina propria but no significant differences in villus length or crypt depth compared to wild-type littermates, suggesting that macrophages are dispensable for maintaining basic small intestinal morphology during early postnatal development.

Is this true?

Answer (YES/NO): NO